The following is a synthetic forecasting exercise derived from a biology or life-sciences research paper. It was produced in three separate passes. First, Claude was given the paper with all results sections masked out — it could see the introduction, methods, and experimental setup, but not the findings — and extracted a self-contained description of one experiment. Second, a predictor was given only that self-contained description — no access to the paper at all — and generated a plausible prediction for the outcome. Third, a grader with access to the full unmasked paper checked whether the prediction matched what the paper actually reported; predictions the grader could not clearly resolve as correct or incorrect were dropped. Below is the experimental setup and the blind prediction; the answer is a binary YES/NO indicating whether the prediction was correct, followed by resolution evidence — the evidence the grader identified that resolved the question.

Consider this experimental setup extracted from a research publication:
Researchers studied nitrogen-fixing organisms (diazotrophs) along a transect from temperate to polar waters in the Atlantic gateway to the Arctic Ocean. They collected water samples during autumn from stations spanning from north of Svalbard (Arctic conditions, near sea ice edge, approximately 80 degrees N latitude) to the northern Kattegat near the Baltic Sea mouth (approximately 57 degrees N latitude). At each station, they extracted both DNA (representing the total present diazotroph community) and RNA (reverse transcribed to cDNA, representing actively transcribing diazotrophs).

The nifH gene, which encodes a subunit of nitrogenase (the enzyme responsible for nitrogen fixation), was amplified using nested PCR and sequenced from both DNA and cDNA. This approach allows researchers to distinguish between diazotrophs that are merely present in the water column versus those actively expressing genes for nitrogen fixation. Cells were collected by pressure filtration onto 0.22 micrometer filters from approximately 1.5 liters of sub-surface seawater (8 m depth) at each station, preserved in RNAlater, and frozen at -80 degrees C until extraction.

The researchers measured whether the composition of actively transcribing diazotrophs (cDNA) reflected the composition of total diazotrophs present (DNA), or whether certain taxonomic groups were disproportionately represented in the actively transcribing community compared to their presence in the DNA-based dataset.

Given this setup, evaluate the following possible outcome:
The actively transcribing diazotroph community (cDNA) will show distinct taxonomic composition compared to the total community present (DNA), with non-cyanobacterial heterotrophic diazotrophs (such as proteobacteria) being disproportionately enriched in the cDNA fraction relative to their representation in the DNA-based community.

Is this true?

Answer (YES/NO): NO